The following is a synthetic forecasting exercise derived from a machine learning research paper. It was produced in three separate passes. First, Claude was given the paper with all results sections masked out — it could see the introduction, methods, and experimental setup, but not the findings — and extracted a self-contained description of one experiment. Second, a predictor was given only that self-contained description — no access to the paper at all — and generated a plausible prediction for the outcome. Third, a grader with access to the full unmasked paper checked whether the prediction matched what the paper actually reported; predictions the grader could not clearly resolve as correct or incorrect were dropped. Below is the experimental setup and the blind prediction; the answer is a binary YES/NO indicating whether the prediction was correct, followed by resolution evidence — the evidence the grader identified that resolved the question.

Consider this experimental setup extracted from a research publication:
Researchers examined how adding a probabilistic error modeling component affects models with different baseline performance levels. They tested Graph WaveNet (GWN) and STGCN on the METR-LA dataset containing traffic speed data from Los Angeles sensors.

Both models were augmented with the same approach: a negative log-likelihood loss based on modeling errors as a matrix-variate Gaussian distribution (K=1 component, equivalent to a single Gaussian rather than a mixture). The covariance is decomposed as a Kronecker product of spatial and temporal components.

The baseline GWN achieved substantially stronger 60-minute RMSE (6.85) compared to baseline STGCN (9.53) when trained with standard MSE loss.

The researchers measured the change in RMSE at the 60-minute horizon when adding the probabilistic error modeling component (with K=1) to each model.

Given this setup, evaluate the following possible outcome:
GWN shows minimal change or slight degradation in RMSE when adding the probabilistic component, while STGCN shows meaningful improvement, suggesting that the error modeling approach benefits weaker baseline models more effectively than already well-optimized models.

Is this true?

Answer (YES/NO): YES